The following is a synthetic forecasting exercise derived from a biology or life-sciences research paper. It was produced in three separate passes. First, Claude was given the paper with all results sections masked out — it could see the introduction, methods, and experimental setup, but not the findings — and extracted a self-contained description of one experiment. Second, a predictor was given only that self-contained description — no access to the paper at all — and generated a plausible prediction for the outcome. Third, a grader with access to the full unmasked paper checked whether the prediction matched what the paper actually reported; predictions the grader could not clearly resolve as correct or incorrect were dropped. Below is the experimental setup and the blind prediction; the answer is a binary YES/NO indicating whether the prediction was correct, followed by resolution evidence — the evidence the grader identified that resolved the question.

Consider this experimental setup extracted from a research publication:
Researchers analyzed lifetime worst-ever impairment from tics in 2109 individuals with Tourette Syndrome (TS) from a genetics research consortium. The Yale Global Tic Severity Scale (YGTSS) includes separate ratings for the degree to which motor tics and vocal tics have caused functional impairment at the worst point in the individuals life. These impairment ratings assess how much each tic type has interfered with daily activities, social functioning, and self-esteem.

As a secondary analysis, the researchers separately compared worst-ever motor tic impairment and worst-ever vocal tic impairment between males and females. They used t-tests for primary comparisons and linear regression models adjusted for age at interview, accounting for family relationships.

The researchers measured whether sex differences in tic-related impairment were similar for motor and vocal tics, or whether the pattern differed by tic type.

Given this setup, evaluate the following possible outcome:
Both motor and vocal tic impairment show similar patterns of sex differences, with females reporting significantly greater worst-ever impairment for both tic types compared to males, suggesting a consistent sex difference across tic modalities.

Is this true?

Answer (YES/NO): NO